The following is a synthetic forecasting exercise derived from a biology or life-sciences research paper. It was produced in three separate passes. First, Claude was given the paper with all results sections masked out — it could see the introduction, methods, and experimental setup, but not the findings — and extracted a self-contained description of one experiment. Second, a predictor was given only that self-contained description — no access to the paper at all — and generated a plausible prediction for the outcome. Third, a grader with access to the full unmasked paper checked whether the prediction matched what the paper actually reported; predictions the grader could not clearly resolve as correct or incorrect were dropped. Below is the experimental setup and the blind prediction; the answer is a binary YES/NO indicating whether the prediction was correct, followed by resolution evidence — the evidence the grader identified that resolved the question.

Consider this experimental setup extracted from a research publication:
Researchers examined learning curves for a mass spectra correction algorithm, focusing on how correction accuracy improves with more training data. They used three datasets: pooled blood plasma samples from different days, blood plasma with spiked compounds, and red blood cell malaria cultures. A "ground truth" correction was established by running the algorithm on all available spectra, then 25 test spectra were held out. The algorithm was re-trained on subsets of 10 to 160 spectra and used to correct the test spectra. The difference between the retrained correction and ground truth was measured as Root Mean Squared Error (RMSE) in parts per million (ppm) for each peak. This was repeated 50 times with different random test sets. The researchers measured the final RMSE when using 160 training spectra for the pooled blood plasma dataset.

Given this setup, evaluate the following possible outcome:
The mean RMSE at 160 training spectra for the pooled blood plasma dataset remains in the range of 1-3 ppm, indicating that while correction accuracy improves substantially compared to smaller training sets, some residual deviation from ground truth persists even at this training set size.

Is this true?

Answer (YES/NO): NO